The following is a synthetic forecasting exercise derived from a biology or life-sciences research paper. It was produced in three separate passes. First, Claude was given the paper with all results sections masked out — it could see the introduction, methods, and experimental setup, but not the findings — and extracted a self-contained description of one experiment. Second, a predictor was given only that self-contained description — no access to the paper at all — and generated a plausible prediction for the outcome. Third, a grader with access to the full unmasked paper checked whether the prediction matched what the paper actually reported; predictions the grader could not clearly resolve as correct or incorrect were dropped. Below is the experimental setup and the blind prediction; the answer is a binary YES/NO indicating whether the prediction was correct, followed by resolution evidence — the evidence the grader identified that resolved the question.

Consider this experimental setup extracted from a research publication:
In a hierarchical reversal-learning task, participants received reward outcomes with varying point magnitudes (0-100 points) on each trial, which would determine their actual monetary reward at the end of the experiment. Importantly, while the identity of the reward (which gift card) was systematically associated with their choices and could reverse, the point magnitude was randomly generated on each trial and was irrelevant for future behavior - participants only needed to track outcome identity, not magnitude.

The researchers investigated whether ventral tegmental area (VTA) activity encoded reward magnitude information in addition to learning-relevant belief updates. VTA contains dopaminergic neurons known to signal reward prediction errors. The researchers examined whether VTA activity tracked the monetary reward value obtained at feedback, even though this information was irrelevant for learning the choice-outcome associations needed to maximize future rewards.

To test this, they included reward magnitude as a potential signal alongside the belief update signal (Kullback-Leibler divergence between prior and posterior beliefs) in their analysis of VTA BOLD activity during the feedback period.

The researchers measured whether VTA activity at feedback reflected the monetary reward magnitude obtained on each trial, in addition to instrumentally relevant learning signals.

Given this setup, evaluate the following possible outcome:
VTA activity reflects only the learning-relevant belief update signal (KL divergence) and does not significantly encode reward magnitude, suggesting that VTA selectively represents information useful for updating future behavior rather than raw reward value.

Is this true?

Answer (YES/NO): YES